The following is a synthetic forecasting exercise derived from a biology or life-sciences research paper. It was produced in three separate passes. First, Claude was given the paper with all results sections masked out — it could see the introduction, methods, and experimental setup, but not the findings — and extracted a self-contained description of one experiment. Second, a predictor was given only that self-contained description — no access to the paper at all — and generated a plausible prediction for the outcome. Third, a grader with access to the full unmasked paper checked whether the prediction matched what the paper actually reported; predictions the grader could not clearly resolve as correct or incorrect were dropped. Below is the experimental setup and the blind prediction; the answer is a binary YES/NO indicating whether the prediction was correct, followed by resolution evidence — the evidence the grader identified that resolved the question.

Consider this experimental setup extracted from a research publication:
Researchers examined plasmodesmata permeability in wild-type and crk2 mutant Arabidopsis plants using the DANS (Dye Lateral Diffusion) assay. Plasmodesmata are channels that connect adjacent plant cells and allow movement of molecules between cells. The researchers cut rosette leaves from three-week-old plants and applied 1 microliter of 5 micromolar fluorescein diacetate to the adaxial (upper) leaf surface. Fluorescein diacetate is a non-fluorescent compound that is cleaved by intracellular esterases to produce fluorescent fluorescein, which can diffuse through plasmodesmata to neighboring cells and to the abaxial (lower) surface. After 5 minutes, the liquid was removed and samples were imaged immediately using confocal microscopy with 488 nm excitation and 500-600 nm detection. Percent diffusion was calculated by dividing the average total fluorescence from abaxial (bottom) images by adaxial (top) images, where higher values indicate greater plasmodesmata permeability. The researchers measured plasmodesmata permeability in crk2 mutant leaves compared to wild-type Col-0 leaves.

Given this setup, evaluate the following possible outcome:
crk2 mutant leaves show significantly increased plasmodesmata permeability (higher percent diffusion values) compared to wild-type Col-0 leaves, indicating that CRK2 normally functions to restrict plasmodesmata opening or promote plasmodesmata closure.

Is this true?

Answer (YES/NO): NO